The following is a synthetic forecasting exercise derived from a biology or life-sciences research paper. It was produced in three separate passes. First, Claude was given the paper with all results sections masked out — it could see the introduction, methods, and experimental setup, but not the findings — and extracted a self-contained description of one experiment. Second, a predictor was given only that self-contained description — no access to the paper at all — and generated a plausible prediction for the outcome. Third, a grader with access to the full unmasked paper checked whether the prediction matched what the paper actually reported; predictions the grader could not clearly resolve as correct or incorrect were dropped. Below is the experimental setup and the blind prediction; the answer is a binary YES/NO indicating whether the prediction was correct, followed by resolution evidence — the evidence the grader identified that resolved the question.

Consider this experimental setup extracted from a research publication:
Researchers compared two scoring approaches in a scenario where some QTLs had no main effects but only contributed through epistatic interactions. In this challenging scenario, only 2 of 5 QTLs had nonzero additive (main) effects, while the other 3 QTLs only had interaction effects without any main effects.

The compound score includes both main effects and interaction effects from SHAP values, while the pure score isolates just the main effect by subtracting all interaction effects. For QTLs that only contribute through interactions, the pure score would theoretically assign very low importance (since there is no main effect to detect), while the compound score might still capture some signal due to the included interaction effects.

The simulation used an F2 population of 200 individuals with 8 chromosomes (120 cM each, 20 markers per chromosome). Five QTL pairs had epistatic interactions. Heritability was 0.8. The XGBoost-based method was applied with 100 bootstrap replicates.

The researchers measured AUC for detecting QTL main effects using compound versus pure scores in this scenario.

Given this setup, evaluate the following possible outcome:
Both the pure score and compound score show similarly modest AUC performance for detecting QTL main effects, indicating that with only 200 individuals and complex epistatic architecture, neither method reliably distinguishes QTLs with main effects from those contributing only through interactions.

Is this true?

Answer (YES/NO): NO